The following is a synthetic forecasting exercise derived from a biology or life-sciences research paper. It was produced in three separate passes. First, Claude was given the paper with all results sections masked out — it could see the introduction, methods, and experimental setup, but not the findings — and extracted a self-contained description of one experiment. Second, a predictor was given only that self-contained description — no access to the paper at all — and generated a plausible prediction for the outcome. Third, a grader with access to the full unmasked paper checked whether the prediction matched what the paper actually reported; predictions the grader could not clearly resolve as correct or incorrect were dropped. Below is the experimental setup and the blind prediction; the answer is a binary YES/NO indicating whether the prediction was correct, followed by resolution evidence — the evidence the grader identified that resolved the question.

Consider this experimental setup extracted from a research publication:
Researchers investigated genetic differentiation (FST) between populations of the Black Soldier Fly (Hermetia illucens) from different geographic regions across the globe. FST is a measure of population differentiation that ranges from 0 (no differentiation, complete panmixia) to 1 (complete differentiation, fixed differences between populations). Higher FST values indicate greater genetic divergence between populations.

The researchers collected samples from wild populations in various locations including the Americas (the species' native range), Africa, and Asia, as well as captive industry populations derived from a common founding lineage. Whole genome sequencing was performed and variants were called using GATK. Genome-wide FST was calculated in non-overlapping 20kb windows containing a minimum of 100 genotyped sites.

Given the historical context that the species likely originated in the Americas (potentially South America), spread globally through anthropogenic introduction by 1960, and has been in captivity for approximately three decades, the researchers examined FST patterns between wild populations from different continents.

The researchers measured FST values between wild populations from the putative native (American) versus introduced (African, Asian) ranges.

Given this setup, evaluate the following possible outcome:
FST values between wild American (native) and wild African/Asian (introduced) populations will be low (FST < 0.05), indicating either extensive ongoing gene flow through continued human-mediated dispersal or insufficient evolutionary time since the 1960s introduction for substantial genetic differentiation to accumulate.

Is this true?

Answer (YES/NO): NO